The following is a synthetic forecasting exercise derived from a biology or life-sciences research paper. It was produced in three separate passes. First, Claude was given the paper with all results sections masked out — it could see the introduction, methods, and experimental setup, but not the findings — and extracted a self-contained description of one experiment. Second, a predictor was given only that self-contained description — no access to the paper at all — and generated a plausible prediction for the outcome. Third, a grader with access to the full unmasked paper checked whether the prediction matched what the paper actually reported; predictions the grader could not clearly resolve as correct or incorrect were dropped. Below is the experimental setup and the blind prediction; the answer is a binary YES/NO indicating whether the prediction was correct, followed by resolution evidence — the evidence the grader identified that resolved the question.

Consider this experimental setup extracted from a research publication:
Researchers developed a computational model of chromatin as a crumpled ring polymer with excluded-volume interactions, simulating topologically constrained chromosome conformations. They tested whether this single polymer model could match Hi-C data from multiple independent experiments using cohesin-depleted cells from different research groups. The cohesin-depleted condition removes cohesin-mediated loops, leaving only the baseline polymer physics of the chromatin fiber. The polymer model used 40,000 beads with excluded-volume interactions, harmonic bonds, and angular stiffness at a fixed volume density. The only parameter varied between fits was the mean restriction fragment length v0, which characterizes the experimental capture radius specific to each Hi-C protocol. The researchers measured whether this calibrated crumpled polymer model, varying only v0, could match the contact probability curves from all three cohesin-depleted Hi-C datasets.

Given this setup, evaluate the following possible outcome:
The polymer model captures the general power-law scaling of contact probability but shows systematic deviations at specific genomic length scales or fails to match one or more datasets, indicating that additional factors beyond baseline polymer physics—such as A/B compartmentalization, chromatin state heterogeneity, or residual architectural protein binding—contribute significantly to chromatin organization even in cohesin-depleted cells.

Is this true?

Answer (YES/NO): NO